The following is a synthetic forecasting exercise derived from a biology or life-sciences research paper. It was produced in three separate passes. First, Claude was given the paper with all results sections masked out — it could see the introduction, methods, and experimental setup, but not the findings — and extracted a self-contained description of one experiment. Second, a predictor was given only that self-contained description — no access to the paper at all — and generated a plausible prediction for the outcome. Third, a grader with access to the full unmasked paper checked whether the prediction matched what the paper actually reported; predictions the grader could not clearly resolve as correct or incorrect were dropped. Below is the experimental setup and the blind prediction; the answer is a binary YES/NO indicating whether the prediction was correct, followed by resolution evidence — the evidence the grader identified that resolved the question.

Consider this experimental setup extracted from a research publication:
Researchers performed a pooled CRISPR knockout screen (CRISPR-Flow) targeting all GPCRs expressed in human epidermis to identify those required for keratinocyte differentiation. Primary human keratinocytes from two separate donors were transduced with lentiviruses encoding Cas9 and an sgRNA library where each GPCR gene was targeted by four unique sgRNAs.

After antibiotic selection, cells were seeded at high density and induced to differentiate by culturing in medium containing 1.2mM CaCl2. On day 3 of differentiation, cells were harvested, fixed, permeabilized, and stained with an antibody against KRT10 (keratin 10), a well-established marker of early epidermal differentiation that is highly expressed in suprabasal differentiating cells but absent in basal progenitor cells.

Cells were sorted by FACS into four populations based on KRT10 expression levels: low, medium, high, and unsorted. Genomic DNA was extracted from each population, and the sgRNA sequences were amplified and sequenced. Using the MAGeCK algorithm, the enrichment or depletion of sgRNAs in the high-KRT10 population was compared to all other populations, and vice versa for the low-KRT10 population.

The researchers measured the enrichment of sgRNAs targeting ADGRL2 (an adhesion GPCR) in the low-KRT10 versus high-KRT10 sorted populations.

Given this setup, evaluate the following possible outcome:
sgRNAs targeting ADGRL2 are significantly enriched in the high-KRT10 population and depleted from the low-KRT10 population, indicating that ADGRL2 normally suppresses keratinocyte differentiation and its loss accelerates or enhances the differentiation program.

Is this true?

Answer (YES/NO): NO